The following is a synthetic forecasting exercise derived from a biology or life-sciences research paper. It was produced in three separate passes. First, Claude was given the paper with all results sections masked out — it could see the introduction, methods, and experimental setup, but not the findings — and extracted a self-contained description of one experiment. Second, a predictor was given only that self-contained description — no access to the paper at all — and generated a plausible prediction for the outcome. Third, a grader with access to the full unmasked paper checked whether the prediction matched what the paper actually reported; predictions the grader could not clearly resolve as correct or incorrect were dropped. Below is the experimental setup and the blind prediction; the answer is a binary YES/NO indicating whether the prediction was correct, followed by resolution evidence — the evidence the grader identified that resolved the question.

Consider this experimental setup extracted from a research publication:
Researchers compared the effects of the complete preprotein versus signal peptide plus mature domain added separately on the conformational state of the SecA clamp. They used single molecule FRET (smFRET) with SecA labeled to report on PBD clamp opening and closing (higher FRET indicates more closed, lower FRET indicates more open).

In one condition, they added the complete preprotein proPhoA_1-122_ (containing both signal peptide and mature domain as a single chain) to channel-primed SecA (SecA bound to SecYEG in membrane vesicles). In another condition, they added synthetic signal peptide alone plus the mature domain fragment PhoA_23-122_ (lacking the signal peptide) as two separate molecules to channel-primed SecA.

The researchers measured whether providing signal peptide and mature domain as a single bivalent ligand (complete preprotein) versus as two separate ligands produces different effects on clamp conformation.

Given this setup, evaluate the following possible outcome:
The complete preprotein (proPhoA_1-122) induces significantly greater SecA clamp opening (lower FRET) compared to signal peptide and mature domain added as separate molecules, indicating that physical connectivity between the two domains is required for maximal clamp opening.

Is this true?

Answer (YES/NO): NO